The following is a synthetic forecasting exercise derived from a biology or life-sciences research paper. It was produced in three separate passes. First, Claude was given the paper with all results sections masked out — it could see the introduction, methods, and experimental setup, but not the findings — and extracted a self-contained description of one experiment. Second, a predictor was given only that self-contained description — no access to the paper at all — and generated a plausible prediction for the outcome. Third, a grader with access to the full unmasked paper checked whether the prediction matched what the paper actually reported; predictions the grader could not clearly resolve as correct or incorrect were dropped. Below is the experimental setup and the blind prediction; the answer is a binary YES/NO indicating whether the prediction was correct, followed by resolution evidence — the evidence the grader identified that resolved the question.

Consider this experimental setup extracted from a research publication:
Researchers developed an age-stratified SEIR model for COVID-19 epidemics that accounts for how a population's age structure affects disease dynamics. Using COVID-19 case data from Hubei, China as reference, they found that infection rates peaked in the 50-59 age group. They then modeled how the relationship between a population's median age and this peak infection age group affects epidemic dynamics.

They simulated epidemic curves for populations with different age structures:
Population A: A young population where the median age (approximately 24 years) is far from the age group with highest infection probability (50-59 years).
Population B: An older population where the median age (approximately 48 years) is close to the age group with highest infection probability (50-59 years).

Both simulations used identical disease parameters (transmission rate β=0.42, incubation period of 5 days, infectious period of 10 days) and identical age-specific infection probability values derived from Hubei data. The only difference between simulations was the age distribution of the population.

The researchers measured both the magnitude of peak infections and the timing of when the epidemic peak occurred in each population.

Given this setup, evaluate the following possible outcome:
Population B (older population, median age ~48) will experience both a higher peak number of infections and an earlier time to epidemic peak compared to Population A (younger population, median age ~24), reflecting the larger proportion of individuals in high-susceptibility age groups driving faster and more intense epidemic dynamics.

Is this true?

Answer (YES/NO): YES